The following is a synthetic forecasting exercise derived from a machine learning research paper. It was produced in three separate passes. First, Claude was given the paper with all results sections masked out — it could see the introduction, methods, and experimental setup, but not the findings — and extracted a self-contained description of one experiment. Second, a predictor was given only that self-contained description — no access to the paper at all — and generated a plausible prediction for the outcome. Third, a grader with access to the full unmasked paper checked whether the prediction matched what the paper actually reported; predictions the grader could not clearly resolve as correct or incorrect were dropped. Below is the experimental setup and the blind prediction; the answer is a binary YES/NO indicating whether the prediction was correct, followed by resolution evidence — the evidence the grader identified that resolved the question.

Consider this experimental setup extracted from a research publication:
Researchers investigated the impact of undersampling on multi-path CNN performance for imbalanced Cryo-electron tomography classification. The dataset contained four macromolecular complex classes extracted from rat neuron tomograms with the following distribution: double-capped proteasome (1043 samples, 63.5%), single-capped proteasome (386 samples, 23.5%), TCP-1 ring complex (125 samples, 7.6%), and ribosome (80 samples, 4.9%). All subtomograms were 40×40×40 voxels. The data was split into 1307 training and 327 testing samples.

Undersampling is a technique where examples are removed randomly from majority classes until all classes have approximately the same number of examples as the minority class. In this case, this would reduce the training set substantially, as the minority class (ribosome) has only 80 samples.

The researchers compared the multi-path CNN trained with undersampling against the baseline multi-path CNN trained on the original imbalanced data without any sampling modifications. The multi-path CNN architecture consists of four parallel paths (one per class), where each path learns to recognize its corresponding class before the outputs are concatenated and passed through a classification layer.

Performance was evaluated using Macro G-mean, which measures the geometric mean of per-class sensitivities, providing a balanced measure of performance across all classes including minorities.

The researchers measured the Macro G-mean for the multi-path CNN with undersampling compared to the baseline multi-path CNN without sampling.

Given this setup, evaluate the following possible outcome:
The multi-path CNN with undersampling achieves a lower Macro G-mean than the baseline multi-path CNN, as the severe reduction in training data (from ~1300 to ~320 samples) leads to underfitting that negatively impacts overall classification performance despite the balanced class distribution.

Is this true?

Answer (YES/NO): YES